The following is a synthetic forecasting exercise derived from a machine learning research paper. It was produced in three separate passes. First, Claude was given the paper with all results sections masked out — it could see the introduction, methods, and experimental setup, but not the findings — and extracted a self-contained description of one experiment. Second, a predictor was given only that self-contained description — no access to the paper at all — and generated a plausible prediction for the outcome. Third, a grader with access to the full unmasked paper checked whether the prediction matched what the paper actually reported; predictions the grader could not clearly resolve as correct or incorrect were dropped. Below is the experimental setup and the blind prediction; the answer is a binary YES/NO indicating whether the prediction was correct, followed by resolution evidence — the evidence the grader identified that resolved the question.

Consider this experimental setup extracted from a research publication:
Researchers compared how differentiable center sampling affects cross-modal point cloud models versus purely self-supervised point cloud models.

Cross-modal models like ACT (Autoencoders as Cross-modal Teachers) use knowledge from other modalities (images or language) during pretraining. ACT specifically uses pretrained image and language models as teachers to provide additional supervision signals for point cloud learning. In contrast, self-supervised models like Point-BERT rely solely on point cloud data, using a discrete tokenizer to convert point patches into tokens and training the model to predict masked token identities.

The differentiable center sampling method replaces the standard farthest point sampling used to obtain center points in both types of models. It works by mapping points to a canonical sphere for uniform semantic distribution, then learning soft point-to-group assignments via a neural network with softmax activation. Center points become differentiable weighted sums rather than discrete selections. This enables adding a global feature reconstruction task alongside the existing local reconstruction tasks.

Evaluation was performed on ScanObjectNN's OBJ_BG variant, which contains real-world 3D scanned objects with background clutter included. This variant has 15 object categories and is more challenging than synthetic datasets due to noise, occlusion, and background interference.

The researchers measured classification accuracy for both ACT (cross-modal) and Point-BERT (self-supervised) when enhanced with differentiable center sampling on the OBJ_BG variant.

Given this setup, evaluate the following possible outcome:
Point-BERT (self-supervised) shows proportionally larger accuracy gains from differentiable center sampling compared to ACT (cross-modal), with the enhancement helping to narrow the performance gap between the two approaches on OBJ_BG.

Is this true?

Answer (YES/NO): YES